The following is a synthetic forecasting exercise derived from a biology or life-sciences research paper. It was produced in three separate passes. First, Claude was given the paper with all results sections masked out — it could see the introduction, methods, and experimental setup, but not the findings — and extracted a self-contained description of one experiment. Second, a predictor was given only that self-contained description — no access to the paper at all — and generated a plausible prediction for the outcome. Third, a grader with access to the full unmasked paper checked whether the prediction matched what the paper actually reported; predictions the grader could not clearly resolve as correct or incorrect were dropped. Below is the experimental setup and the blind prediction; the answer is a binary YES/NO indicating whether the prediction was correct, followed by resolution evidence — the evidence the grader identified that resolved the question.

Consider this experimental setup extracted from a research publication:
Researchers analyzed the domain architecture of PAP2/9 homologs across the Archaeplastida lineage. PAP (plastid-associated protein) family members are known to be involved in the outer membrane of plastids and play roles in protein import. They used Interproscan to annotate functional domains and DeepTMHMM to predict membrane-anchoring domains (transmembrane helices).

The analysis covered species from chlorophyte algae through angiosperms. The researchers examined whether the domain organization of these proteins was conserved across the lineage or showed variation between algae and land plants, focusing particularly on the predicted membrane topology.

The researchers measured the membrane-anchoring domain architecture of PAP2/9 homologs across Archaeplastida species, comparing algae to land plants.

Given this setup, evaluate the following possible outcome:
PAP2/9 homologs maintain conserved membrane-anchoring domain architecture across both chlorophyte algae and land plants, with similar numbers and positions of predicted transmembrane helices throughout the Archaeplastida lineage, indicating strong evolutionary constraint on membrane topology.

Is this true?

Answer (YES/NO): NO